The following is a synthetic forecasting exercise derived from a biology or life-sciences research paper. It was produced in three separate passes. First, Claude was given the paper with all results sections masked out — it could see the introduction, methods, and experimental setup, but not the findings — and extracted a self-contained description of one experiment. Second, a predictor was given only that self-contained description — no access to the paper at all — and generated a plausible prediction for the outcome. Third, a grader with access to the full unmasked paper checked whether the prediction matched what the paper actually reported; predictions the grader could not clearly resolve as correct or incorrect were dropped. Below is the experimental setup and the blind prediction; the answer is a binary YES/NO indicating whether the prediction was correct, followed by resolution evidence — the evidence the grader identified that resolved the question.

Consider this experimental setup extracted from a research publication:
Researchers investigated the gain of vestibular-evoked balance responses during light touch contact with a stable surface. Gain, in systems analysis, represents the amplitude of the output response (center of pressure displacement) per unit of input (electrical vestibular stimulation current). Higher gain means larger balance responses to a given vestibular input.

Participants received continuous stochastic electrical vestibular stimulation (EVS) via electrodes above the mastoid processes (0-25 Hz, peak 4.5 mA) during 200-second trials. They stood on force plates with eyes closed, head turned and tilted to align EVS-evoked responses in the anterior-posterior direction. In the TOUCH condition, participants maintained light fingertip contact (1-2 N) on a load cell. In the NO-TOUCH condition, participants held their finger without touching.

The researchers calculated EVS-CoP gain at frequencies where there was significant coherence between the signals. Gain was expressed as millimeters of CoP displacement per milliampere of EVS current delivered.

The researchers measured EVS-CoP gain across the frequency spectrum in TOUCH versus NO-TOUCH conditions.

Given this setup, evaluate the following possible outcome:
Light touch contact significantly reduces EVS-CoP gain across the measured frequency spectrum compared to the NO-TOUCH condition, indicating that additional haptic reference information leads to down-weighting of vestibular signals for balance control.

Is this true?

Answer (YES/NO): NO